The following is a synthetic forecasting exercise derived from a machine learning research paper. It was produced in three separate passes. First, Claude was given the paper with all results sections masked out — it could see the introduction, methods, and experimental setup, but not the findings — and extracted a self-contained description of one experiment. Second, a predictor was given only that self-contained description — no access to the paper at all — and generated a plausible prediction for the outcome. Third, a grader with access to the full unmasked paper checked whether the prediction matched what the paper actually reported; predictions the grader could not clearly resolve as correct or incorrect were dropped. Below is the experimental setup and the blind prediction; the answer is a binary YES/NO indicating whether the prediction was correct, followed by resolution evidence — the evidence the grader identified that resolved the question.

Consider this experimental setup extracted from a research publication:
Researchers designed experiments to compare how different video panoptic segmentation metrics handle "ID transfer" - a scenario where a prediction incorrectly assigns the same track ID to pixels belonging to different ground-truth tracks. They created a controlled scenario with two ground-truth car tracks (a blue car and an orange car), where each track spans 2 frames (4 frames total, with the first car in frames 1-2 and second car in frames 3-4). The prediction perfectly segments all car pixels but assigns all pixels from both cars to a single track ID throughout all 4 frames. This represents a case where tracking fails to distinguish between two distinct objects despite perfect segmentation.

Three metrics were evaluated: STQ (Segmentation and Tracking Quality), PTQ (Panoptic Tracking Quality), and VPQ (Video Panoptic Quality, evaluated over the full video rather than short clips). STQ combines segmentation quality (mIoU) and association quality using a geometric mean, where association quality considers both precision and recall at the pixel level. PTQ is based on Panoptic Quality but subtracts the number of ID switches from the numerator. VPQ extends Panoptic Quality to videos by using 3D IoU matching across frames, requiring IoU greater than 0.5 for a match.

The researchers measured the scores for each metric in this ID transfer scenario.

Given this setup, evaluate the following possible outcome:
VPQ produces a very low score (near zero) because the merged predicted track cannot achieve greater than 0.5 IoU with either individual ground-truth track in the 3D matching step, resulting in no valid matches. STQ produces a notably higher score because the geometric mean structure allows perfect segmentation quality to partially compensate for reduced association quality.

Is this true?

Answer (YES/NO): YES